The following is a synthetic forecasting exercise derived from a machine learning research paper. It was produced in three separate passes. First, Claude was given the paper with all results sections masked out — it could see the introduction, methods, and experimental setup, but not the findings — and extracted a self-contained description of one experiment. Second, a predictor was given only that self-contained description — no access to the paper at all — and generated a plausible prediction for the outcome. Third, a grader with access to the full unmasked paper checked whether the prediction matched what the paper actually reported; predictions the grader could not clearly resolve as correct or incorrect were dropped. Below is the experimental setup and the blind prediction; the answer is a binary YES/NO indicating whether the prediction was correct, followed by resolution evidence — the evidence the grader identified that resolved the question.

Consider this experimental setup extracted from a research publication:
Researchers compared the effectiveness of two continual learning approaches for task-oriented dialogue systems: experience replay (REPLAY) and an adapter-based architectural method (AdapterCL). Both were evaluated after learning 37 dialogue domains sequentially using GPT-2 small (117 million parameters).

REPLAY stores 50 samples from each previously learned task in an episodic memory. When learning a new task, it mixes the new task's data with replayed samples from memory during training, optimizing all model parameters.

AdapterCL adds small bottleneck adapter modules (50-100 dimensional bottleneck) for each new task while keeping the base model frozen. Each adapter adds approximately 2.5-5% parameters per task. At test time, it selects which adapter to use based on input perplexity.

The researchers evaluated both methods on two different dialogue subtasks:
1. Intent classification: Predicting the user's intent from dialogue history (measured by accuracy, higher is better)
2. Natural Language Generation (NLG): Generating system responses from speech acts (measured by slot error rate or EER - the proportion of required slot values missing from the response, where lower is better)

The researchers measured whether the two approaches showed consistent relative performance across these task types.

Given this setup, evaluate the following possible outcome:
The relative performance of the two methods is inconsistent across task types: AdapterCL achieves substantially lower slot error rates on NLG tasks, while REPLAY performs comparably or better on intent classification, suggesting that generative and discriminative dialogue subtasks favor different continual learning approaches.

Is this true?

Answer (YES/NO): NO